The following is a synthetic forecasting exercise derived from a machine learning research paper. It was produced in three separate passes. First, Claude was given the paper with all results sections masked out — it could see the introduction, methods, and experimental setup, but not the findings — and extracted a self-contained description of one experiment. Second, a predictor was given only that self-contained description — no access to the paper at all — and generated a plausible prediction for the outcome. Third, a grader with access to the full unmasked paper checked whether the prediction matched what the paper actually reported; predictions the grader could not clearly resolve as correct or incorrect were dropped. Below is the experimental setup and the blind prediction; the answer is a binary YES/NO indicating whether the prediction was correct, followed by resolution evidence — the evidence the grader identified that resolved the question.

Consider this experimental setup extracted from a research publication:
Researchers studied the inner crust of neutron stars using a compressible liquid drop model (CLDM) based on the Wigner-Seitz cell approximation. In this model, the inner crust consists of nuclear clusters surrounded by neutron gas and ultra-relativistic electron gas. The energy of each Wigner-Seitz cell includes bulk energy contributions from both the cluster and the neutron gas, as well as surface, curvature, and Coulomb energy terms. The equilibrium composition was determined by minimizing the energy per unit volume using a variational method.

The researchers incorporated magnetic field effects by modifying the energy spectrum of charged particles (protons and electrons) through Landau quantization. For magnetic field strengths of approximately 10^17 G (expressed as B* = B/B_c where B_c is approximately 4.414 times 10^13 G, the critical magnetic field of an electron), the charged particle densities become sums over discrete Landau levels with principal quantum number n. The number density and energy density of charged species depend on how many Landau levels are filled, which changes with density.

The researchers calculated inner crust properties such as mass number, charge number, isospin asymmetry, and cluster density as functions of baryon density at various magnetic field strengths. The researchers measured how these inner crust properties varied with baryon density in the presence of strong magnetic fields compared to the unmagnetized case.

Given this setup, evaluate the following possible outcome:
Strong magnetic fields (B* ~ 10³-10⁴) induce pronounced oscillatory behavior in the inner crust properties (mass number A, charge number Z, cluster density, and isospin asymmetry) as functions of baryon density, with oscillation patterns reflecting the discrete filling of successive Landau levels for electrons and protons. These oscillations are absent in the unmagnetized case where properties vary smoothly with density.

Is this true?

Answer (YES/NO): YES